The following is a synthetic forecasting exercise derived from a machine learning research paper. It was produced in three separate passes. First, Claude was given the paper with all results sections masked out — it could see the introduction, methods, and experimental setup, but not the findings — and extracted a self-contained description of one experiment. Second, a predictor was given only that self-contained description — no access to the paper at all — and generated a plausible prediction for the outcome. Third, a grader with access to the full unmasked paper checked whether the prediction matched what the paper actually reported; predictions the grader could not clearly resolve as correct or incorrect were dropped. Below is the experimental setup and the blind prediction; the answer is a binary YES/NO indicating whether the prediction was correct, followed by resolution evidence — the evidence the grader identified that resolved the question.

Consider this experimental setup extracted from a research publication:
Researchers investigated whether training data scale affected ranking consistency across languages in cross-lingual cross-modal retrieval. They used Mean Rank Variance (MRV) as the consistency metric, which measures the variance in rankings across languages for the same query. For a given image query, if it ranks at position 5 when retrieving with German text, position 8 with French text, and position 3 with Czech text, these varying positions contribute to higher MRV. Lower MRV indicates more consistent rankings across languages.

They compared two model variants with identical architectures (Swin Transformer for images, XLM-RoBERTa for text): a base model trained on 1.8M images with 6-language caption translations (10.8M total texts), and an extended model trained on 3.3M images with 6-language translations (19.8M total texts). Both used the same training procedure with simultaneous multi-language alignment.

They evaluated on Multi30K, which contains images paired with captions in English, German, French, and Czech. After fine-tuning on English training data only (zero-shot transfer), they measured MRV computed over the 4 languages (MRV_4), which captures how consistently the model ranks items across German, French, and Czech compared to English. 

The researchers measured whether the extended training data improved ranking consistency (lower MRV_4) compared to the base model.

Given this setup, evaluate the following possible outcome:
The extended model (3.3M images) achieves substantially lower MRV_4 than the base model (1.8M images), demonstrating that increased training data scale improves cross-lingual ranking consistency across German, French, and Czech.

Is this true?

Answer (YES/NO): YES